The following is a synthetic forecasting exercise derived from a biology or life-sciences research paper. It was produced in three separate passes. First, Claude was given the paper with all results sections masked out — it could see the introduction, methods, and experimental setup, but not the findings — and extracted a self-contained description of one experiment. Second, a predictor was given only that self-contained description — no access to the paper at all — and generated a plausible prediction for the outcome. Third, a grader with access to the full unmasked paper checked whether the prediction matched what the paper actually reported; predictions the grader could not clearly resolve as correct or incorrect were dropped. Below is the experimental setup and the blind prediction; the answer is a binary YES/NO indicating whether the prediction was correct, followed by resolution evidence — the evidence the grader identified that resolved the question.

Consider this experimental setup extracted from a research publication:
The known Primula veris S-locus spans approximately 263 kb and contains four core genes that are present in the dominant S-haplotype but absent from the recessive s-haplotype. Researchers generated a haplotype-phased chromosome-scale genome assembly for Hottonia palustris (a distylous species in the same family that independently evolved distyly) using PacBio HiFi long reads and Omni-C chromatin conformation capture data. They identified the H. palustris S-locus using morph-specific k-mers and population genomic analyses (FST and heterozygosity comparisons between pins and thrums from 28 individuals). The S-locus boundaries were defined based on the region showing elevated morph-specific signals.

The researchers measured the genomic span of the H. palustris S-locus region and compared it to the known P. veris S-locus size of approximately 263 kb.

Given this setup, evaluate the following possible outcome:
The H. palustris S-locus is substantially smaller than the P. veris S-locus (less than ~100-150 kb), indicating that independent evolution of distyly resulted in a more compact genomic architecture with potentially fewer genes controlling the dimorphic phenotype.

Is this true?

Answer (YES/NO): NO